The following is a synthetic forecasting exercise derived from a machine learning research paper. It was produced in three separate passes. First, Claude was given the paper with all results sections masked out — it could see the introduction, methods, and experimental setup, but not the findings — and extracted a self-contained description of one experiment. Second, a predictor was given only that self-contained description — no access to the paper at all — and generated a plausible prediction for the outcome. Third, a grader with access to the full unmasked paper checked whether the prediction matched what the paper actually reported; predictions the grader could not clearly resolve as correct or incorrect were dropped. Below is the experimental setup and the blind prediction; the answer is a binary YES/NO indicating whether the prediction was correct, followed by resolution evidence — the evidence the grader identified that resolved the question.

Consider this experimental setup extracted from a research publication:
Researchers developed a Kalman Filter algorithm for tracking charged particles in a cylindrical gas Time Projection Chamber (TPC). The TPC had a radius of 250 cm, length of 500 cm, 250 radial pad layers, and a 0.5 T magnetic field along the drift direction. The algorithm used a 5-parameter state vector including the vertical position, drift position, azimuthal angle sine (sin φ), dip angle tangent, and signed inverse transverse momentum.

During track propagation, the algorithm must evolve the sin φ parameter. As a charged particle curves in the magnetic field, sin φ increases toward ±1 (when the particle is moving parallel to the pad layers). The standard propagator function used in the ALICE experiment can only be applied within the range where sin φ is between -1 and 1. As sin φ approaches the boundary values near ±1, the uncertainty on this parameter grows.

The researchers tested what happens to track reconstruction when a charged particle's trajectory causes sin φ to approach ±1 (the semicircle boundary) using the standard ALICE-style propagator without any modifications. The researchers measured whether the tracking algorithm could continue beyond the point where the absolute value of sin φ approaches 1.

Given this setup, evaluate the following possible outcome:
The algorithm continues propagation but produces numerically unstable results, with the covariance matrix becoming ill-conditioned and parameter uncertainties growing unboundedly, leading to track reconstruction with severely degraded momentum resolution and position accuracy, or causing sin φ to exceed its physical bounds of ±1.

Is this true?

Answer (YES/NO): NO